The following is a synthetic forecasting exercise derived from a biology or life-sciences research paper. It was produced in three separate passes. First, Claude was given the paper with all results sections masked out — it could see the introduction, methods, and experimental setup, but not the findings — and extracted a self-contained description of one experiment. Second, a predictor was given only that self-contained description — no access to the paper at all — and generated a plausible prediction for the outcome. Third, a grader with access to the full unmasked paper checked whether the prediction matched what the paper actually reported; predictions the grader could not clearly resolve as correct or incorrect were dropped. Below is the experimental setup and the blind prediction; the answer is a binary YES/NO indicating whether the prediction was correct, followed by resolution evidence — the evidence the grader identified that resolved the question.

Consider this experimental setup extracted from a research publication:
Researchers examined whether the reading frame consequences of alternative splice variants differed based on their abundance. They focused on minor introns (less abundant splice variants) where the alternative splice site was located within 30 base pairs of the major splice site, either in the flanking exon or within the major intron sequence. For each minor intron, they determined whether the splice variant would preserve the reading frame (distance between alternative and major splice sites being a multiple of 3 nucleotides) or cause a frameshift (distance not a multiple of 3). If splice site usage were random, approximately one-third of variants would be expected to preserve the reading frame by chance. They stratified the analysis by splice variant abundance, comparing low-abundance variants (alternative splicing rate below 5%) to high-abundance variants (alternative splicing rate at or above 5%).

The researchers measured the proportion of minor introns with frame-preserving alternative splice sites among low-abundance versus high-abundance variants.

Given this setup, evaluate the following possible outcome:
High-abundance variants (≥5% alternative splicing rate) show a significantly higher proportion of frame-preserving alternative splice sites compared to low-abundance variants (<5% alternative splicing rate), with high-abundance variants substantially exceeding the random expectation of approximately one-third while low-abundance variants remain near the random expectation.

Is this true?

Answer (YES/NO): YES